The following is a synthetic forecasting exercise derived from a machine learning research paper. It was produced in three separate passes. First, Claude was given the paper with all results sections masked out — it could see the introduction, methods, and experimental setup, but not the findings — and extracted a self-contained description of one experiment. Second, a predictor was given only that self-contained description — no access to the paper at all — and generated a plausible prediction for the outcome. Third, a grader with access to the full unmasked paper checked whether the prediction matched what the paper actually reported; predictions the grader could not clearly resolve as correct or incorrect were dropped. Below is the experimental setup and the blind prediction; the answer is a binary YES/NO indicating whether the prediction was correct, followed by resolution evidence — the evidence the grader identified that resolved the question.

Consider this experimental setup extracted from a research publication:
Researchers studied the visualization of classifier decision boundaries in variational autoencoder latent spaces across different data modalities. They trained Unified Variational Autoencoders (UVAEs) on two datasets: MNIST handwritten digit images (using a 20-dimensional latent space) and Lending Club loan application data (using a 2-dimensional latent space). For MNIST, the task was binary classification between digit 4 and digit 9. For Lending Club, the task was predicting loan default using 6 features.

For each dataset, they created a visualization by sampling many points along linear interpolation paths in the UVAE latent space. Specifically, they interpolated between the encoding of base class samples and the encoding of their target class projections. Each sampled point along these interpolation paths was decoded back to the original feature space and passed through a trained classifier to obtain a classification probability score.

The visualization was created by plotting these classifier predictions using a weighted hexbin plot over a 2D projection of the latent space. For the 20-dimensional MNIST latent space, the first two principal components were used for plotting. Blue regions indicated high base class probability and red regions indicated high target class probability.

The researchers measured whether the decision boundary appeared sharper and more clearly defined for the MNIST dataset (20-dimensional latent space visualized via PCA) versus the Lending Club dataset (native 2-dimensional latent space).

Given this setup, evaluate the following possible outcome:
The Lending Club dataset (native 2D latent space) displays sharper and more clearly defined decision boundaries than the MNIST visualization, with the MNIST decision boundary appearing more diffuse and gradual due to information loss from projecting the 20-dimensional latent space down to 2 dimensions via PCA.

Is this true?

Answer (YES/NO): YES